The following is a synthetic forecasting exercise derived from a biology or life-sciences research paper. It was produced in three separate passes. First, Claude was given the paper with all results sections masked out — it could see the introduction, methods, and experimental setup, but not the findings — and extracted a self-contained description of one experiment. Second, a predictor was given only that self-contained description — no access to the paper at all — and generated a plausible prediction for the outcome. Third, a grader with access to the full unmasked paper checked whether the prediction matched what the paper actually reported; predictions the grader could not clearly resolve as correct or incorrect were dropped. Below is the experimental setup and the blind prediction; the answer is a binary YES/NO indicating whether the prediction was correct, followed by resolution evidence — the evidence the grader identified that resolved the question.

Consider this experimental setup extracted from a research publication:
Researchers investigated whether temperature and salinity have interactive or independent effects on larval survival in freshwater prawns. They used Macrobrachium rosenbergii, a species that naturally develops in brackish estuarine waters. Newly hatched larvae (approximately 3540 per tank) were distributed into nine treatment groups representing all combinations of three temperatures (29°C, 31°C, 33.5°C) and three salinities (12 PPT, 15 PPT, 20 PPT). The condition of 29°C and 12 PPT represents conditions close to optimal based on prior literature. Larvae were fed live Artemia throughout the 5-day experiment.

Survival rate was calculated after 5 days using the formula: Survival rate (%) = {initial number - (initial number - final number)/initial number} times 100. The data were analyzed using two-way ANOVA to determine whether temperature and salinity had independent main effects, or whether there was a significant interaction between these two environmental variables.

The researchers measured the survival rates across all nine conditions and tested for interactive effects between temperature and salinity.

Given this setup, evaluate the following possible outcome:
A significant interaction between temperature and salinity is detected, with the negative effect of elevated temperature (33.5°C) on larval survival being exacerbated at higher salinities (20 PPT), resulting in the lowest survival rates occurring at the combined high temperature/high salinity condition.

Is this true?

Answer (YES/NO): NO